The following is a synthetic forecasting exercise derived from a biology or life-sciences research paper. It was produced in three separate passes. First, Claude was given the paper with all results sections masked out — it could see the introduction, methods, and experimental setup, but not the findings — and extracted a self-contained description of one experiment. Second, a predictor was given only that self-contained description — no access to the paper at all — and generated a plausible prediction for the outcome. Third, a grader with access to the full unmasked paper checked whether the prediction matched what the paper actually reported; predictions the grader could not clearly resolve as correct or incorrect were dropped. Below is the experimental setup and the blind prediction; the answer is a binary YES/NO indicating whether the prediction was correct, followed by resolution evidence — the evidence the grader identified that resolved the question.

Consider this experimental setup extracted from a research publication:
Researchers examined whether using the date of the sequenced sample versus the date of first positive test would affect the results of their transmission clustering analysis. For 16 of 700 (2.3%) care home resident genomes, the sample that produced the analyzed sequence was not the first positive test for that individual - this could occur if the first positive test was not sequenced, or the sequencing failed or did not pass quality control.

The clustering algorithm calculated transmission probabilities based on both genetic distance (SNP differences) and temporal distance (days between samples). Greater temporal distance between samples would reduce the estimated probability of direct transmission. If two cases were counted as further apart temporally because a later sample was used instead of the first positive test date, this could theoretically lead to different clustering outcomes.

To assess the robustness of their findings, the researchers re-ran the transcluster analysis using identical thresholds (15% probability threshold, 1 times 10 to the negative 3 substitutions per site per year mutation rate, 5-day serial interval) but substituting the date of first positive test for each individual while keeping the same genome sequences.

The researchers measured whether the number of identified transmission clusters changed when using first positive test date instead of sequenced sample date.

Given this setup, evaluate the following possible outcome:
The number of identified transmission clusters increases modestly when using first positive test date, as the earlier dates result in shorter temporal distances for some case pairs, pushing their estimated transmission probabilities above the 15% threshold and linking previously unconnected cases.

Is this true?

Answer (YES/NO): NO